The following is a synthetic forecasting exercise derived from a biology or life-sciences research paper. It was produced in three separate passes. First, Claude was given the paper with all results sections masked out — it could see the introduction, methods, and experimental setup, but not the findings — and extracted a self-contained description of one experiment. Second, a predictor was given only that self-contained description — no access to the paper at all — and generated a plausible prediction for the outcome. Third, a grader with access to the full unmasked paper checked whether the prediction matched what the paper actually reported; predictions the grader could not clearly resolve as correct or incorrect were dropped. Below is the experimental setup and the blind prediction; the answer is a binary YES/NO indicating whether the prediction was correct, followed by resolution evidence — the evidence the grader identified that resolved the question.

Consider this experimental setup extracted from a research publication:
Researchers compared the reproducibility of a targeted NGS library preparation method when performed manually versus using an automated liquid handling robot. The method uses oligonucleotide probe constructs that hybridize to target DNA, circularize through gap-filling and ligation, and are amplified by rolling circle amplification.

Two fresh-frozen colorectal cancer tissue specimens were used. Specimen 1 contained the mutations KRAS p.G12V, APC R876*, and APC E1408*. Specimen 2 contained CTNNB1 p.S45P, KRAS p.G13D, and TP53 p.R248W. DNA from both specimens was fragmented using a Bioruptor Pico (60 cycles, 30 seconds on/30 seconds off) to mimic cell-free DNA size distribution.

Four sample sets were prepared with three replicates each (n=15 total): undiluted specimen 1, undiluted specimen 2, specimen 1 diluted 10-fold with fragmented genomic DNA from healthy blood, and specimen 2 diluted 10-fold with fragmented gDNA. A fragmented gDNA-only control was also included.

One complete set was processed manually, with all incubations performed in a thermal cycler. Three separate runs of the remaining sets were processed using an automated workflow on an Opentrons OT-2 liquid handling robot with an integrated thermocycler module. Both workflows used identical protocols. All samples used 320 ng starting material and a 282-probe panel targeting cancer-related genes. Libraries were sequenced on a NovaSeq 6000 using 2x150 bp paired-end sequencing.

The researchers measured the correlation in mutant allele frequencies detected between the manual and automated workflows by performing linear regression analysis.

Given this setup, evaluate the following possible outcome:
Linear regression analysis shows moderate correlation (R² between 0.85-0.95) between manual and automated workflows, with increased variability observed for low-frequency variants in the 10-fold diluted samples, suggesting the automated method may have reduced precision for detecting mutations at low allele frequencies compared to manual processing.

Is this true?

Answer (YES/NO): NO